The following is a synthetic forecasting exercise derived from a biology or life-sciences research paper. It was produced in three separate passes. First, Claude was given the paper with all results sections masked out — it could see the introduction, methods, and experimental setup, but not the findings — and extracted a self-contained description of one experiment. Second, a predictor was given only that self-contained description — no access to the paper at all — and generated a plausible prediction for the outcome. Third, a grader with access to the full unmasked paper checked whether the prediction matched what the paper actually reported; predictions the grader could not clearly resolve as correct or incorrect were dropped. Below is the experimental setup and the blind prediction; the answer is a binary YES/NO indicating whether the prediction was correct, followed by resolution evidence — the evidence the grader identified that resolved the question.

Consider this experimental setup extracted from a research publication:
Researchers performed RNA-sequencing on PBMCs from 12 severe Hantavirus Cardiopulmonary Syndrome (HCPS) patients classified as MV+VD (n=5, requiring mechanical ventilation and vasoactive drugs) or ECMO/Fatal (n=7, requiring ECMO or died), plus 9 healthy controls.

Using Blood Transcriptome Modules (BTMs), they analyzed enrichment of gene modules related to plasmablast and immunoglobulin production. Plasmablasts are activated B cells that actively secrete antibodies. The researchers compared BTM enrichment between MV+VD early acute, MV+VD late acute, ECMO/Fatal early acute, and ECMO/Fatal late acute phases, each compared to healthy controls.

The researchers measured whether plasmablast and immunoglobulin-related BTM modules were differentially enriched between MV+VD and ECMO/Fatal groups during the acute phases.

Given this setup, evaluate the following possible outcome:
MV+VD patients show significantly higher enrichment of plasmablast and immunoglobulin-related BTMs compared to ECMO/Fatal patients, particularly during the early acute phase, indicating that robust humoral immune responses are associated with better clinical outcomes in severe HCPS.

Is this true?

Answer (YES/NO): NO